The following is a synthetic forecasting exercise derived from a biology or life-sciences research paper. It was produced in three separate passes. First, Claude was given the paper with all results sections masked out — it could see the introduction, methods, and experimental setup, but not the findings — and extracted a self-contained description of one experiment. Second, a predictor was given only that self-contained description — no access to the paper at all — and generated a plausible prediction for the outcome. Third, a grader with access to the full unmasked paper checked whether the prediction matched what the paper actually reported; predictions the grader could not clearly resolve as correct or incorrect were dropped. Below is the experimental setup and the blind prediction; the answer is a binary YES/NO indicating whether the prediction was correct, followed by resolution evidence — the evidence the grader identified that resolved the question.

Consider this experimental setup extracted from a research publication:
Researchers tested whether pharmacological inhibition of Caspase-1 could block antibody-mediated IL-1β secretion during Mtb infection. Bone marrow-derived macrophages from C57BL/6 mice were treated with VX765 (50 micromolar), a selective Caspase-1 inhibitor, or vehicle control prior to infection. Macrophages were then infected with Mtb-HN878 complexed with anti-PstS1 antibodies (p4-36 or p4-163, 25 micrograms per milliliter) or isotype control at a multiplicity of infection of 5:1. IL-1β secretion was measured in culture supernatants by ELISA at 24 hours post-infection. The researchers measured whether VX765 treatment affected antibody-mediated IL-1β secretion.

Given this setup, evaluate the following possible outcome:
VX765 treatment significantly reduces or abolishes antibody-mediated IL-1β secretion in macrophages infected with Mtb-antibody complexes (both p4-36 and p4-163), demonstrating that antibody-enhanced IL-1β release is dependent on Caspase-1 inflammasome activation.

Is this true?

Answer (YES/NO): YES